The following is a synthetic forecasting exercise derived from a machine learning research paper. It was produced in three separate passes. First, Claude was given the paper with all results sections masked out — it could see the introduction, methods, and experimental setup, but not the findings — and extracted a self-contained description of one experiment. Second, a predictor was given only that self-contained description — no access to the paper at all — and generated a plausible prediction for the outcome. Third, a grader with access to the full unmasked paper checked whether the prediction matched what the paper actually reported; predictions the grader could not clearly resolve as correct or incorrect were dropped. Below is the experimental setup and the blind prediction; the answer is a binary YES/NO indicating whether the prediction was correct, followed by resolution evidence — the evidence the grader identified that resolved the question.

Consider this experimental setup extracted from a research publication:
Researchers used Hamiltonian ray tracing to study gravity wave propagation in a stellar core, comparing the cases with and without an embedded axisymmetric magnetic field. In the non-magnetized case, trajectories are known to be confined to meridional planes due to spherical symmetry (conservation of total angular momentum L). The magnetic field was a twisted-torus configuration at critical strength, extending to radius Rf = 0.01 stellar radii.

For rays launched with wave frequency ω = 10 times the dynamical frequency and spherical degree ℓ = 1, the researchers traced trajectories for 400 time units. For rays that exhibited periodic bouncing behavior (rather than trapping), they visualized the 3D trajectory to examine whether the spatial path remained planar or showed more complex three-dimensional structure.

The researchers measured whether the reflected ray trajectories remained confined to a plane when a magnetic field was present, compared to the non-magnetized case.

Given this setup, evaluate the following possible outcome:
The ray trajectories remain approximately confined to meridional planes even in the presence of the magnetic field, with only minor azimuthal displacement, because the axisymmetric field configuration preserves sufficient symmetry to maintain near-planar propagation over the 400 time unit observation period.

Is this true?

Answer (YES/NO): NO